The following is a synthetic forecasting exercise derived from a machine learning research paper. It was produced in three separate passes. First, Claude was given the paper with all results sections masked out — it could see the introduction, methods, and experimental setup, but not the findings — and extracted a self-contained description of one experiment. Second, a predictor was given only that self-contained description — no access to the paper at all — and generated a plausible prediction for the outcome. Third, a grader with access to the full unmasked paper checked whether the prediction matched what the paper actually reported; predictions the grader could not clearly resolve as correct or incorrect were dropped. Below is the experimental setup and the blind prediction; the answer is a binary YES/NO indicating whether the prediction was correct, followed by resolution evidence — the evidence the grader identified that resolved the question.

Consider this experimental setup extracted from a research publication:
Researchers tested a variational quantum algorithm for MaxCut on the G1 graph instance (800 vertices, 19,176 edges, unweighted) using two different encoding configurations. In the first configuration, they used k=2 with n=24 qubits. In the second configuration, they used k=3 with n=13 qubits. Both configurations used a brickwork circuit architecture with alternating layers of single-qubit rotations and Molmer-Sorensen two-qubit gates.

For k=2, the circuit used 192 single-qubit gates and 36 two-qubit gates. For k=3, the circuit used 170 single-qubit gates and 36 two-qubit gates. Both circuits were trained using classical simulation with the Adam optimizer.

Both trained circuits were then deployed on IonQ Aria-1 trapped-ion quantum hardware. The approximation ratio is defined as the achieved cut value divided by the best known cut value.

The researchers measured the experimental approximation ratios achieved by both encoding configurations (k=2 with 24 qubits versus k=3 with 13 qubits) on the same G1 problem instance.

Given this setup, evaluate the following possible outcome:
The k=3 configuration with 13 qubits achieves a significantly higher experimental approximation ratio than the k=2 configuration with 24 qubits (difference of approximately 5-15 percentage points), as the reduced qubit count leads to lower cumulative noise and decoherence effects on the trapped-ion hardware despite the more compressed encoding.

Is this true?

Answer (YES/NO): NO